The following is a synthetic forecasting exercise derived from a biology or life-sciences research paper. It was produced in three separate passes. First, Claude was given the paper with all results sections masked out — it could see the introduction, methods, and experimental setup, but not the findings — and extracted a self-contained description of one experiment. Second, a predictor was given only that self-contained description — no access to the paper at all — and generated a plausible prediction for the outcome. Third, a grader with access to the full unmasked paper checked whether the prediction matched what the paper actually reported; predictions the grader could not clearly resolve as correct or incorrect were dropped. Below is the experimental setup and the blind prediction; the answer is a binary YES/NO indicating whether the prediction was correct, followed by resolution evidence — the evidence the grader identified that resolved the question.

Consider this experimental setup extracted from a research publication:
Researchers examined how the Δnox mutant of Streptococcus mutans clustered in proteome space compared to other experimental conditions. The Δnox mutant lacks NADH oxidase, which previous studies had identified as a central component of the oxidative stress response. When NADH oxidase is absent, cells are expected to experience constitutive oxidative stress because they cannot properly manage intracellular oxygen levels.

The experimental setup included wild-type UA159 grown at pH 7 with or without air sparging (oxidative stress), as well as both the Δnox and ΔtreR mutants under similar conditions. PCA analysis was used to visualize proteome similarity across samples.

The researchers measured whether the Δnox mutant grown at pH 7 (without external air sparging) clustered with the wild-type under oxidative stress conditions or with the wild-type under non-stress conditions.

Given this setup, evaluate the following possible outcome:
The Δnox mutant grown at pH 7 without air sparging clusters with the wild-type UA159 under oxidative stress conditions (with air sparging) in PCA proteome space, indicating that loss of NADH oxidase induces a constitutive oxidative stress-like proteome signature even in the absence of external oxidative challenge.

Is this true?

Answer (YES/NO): YES